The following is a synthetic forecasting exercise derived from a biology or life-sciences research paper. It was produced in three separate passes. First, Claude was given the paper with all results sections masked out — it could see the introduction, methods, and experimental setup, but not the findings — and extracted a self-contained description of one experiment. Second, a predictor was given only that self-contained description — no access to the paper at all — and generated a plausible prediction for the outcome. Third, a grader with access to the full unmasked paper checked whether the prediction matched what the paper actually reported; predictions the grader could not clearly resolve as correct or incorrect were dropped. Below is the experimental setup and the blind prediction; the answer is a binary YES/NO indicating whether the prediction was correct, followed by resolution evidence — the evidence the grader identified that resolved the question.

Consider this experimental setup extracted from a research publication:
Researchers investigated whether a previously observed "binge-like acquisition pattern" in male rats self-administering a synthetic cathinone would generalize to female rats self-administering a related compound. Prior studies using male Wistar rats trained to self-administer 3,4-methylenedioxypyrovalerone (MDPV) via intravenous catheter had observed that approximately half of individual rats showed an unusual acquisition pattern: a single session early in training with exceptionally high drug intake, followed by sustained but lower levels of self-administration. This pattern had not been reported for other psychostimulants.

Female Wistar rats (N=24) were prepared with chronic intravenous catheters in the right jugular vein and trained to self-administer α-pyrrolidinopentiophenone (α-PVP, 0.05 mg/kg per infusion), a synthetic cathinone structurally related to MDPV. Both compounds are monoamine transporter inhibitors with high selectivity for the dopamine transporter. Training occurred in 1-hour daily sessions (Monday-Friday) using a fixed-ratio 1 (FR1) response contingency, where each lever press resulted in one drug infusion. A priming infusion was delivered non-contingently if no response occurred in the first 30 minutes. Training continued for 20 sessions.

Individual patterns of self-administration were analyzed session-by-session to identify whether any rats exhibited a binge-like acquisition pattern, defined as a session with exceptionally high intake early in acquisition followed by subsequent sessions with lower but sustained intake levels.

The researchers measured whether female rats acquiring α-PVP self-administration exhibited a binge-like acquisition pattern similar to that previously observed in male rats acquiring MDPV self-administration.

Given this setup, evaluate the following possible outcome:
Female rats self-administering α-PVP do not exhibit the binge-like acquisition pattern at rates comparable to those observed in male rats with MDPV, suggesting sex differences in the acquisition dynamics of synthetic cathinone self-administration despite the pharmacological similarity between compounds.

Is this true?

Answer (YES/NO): NO